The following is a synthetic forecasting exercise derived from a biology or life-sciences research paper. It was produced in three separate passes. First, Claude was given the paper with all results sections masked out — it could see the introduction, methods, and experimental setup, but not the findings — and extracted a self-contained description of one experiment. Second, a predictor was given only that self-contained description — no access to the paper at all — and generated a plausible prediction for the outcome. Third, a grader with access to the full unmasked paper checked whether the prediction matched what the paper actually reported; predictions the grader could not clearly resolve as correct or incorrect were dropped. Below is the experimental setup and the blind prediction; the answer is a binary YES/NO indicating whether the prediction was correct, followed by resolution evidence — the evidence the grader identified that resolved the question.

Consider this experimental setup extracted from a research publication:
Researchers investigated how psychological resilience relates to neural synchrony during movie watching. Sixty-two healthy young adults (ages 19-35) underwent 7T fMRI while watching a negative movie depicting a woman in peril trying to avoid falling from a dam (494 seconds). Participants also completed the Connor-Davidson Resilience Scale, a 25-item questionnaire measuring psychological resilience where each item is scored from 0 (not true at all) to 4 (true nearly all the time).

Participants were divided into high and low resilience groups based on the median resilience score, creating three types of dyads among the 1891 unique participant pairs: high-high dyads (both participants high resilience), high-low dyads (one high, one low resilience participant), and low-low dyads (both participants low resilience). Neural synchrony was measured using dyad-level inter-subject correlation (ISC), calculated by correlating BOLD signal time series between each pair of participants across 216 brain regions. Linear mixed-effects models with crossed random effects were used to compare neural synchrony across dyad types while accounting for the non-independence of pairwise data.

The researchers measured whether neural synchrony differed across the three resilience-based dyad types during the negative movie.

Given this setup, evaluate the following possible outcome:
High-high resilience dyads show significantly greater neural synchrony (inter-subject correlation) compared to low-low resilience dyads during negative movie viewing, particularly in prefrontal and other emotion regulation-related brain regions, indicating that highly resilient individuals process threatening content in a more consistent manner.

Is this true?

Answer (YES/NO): NO